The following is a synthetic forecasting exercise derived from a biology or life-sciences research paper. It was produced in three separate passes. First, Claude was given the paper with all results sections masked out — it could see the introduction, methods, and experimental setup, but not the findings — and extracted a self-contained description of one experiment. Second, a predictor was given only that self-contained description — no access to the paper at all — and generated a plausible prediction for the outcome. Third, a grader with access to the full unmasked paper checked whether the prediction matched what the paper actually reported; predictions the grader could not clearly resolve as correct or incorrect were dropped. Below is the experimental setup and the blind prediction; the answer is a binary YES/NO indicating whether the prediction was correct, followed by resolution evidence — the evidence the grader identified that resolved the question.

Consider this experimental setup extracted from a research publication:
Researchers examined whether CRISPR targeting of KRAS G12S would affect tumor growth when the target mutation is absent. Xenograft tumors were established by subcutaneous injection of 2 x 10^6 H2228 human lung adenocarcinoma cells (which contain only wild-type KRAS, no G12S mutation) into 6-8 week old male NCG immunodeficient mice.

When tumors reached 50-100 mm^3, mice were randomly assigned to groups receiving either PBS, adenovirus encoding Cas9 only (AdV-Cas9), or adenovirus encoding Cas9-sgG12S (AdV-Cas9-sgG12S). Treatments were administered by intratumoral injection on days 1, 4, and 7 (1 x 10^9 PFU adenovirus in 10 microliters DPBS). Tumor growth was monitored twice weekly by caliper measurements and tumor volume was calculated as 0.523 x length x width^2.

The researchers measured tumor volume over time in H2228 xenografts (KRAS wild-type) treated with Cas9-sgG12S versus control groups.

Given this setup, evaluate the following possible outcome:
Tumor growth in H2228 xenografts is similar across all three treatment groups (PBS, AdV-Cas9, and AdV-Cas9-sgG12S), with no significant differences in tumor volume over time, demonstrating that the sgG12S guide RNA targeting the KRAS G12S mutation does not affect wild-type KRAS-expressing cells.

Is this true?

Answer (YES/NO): YES